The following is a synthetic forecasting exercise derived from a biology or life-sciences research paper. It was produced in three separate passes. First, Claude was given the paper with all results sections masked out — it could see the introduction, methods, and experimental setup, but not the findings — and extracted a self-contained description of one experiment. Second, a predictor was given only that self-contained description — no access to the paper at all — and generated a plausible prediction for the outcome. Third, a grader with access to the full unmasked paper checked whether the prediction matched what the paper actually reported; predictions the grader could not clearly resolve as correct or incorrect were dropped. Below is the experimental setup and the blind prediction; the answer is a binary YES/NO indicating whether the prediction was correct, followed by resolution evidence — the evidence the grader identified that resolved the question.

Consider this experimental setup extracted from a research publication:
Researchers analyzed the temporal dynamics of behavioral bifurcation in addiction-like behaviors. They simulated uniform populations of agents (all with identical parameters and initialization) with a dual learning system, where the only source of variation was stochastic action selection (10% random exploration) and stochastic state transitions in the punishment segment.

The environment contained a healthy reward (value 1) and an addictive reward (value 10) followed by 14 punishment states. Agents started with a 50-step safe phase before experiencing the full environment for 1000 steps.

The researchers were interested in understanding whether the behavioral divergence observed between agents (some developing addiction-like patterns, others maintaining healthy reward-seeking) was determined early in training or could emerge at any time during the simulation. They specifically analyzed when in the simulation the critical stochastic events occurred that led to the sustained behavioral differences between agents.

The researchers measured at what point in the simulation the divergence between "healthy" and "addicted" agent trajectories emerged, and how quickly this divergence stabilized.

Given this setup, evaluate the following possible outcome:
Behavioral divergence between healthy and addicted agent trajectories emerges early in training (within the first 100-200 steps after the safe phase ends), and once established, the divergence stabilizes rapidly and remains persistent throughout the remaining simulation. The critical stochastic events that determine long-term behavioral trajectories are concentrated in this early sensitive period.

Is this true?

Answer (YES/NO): YES